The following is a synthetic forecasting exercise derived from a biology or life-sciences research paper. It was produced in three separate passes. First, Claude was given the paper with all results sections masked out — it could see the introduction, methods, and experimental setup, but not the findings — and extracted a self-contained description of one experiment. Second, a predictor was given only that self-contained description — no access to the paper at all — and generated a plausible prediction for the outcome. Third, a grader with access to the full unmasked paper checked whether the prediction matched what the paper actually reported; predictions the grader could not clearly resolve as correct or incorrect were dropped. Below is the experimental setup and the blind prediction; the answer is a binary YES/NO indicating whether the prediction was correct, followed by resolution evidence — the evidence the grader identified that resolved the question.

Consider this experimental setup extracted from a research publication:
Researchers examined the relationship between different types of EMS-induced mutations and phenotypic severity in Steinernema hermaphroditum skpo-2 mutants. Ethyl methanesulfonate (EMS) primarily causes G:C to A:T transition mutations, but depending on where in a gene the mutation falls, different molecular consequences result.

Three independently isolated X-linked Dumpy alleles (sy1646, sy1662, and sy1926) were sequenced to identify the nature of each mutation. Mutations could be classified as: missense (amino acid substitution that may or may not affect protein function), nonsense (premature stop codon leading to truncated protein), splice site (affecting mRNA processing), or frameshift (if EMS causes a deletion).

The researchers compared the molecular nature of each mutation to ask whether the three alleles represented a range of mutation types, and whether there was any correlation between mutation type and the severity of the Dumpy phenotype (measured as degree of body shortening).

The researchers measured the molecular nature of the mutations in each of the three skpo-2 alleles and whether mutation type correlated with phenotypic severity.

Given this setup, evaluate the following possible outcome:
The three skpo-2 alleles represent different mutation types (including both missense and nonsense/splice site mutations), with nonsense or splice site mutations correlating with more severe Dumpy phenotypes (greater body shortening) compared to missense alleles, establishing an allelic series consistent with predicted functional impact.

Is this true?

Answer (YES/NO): NO